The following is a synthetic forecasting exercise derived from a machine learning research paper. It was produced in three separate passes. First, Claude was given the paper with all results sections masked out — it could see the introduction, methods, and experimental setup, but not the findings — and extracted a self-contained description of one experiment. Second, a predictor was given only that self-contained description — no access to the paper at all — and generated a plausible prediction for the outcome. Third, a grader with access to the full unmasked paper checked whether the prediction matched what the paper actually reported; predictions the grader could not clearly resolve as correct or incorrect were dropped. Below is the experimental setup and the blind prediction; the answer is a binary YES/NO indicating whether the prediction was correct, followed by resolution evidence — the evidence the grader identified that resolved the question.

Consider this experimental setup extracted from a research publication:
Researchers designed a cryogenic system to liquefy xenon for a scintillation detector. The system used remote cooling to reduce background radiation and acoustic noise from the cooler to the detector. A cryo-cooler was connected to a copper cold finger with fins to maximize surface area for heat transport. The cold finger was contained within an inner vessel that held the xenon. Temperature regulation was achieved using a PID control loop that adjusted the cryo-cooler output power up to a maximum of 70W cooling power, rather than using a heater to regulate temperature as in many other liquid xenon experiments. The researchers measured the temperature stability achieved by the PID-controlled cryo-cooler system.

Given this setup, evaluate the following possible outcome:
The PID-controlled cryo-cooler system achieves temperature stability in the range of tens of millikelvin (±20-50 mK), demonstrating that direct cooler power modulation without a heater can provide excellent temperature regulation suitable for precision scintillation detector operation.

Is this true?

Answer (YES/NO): NO